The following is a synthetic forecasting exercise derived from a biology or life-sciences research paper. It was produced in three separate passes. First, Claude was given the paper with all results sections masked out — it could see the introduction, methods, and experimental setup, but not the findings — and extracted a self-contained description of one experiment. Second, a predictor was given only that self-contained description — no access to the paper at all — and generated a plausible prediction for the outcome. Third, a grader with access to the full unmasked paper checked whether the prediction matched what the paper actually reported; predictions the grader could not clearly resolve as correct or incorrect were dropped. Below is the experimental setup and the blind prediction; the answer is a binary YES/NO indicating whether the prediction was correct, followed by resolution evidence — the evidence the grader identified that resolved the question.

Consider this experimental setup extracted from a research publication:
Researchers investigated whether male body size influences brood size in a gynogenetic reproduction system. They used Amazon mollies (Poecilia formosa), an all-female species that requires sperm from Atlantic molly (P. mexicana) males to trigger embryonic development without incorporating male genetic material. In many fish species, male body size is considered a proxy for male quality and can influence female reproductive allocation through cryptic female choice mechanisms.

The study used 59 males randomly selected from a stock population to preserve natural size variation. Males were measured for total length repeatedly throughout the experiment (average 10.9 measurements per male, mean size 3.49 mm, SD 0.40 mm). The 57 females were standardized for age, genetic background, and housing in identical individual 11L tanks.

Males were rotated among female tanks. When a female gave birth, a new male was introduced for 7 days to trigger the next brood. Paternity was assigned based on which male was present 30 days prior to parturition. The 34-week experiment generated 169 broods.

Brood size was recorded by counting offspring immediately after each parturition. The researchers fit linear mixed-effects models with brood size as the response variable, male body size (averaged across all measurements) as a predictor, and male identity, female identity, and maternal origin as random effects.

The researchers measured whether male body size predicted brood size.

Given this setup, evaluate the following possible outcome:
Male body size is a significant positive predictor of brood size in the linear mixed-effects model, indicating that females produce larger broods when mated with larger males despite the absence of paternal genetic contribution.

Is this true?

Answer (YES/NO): NO